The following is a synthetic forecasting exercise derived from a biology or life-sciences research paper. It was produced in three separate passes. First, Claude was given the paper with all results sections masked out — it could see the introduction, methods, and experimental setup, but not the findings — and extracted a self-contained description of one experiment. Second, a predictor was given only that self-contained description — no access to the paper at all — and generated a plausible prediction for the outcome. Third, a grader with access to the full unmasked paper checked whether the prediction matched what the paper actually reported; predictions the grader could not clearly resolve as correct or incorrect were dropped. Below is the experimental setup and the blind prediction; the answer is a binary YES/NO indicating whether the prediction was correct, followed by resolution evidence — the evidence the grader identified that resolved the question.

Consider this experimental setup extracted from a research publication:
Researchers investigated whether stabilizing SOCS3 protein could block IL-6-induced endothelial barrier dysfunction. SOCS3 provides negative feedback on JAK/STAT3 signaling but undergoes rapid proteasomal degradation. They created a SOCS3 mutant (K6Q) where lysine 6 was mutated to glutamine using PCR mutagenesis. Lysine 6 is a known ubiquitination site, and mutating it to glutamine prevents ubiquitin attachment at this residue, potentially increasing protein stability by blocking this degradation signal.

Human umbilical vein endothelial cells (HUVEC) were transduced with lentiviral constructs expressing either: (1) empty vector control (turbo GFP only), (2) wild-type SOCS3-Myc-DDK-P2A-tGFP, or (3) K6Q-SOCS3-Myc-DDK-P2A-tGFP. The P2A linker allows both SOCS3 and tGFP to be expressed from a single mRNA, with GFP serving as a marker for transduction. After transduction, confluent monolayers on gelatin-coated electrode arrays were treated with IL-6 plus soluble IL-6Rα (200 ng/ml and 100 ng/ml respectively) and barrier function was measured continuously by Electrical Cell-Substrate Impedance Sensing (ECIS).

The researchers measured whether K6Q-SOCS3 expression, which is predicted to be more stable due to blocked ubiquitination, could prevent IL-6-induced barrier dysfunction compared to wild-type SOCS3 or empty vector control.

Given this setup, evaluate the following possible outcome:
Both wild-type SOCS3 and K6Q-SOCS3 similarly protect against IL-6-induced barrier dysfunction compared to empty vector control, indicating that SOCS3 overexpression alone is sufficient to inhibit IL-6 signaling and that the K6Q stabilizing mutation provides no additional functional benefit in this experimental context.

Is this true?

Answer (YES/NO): NO